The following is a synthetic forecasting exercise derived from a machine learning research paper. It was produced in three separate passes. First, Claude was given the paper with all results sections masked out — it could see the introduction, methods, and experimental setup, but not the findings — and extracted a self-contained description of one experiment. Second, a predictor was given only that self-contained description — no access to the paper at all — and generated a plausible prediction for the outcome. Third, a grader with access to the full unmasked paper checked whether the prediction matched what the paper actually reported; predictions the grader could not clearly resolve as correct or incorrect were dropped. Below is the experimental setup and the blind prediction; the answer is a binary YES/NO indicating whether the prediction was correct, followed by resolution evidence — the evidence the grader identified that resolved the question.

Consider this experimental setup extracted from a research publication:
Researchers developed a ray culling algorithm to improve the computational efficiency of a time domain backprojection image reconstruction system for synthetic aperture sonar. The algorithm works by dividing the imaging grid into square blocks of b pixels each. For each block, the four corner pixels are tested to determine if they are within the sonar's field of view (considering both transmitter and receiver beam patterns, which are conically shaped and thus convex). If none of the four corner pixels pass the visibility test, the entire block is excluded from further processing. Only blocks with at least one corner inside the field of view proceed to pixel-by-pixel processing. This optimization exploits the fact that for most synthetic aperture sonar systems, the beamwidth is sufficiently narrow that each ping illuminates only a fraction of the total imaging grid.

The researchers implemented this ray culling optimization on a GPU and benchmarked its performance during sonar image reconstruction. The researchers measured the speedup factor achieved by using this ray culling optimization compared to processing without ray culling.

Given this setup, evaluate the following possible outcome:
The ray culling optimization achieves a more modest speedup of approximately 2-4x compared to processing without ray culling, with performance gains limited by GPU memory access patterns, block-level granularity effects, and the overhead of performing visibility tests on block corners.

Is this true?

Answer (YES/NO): YES